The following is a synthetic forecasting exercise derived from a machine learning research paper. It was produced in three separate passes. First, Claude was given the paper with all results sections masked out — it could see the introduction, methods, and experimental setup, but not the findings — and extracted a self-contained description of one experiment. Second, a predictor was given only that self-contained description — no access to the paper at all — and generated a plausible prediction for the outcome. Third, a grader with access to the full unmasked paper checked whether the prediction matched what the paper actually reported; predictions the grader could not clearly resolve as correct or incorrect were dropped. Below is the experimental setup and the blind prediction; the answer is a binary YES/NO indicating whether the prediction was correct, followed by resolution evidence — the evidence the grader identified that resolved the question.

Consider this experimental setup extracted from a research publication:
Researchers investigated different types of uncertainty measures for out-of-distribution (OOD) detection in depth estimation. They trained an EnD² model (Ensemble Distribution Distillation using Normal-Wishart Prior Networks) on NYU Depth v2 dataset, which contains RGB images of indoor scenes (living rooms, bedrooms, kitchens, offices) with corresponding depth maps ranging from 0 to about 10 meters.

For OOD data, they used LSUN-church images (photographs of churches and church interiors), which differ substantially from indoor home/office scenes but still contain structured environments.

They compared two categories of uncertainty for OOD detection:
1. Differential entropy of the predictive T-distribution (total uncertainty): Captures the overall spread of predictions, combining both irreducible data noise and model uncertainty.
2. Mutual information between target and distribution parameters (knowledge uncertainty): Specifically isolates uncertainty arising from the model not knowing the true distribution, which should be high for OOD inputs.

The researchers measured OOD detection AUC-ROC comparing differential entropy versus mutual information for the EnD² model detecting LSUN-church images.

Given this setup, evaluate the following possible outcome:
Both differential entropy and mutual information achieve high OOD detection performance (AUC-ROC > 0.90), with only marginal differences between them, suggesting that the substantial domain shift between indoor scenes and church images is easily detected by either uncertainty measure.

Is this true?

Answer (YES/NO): NO